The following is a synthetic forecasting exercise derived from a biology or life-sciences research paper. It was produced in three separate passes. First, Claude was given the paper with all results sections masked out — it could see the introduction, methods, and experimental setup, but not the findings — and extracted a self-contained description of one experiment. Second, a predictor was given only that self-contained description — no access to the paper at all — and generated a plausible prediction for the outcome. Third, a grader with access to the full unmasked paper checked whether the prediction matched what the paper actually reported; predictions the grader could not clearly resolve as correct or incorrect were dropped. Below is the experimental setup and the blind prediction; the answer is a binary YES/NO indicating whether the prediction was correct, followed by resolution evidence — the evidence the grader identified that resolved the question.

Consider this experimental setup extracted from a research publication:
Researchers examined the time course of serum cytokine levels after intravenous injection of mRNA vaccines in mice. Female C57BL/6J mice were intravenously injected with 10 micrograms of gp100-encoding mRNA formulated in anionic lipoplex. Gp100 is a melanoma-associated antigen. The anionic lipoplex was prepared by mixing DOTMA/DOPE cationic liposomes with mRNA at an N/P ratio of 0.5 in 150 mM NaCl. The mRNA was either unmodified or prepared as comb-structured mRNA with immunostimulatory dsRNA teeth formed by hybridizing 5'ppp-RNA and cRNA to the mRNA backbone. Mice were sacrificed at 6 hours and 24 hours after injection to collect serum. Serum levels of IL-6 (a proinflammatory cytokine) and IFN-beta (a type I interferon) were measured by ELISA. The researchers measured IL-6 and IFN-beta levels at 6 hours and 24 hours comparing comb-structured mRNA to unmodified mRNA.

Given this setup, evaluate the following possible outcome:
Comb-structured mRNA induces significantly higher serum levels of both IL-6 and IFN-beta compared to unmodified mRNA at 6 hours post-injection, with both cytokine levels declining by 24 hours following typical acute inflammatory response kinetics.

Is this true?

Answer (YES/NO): NO